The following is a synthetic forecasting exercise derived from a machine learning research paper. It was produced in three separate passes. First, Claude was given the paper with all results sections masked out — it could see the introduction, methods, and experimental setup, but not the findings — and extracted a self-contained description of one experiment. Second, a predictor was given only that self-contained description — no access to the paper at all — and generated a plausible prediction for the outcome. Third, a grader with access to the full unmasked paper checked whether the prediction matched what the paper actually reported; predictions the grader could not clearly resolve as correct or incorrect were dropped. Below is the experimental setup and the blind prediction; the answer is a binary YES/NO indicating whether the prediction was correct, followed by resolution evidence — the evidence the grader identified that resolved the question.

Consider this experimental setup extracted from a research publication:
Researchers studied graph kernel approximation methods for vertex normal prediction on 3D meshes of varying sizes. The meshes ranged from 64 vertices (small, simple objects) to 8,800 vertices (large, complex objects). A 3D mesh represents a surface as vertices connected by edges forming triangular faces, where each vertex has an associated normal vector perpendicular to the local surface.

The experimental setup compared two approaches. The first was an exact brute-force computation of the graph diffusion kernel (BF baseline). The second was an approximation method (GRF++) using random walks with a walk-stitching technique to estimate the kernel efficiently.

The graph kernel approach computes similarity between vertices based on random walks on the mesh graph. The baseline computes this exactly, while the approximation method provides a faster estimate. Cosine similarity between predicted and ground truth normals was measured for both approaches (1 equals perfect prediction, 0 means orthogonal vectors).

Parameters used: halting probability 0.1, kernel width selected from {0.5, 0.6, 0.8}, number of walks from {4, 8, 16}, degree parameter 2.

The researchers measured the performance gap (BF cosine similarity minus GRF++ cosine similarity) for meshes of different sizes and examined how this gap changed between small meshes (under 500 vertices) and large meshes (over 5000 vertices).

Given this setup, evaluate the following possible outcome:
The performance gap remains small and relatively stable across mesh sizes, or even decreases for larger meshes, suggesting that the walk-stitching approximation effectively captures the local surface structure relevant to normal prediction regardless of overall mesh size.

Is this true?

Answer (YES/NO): YES